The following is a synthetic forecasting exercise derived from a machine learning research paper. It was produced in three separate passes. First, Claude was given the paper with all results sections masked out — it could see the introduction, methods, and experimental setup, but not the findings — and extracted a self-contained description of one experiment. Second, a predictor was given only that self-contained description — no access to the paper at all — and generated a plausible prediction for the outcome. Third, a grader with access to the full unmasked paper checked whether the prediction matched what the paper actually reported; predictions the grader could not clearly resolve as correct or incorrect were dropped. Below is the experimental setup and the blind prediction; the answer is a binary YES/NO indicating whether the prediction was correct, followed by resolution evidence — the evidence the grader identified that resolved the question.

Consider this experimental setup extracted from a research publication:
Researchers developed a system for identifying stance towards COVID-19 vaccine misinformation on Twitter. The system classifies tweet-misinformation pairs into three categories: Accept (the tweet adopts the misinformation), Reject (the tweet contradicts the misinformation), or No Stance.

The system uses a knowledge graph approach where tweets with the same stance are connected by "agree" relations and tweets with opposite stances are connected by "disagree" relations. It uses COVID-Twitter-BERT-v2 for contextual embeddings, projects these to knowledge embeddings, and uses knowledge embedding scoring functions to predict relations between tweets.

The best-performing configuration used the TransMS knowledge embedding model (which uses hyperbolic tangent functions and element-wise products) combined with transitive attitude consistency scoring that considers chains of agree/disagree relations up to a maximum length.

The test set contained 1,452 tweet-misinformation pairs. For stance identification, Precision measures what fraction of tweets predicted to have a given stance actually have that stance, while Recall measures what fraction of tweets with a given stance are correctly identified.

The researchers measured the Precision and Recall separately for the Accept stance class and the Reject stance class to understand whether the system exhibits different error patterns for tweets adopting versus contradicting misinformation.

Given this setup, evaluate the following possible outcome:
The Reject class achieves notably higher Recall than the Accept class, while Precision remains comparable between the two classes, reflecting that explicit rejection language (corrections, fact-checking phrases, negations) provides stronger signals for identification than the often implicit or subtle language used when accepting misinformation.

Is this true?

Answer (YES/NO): NO